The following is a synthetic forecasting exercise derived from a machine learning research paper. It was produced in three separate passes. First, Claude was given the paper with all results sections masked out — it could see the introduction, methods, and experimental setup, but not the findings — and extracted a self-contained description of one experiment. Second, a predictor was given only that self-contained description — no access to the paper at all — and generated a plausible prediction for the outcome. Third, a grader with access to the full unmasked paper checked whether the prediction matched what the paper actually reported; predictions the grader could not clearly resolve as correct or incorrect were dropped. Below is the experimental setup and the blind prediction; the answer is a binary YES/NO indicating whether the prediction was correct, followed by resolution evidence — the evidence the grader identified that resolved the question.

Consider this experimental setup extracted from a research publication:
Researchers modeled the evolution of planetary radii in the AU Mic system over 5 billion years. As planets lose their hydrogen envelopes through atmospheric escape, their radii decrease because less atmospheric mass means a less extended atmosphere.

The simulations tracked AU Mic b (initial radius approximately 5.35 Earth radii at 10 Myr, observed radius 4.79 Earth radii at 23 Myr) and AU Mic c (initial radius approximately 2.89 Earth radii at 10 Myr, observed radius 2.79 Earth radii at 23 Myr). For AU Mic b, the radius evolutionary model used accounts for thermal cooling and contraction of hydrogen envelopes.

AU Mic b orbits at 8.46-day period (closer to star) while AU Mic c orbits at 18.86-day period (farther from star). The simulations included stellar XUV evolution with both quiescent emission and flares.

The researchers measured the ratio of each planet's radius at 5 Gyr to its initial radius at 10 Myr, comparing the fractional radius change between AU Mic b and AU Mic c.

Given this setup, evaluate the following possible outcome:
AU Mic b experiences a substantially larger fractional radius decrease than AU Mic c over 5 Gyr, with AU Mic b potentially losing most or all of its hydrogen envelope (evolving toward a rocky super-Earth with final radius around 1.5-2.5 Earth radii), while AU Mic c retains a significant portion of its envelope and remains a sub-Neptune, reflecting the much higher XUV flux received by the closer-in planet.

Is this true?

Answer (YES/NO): NO